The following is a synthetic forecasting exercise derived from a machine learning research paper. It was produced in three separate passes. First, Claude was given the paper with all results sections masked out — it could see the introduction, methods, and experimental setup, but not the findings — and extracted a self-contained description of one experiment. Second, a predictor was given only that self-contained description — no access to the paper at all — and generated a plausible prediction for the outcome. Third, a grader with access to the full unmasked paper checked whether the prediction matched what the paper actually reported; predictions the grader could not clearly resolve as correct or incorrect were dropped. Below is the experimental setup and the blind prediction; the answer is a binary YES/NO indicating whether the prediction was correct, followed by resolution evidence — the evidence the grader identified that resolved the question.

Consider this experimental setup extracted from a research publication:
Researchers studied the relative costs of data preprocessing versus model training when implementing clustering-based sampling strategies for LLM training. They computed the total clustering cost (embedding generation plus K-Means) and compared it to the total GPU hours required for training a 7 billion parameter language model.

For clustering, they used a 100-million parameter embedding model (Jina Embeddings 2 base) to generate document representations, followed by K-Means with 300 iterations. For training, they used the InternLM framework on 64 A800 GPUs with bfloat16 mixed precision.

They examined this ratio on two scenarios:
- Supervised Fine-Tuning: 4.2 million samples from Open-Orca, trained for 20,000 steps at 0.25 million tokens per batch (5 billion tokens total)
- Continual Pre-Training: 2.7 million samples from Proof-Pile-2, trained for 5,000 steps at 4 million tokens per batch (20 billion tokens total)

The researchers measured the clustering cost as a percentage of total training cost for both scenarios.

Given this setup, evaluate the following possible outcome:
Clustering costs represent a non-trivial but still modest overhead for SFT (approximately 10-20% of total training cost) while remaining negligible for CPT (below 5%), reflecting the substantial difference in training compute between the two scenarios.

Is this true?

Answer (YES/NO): NO